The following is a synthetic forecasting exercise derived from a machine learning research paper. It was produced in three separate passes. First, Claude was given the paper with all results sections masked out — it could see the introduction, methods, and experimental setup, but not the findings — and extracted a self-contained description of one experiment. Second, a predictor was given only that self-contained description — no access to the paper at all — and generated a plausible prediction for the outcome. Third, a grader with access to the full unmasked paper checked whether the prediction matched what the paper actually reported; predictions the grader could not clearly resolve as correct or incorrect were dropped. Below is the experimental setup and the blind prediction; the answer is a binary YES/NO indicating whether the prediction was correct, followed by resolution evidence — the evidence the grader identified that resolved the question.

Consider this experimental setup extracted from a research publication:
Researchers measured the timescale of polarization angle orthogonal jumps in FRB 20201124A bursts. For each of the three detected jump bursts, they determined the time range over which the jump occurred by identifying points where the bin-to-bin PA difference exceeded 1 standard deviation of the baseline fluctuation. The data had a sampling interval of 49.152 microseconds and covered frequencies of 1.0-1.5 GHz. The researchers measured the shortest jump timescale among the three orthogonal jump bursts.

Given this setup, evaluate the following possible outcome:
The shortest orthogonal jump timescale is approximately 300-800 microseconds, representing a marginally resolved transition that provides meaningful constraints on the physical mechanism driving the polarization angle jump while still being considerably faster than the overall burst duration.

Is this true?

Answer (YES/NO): NO